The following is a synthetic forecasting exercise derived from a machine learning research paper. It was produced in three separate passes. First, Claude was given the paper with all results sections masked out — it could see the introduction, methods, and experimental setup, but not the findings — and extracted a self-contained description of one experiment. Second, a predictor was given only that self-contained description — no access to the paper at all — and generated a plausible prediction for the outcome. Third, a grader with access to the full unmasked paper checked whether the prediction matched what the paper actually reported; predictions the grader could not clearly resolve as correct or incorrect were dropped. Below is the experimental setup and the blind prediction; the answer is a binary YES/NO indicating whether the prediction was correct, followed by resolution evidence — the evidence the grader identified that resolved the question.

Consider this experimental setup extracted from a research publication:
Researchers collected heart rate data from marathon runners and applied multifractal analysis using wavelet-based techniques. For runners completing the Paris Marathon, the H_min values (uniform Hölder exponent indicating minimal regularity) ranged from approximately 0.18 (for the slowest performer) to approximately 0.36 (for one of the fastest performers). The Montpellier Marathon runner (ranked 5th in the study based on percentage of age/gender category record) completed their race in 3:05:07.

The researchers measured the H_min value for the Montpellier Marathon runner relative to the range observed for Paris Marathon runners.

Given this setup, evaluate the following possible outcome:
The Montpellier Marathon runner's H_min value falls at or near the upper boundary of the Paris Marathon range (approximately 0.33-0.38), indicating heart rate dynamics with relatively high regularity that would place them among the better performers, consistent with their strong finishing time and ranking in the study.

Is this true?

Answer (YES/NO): NO